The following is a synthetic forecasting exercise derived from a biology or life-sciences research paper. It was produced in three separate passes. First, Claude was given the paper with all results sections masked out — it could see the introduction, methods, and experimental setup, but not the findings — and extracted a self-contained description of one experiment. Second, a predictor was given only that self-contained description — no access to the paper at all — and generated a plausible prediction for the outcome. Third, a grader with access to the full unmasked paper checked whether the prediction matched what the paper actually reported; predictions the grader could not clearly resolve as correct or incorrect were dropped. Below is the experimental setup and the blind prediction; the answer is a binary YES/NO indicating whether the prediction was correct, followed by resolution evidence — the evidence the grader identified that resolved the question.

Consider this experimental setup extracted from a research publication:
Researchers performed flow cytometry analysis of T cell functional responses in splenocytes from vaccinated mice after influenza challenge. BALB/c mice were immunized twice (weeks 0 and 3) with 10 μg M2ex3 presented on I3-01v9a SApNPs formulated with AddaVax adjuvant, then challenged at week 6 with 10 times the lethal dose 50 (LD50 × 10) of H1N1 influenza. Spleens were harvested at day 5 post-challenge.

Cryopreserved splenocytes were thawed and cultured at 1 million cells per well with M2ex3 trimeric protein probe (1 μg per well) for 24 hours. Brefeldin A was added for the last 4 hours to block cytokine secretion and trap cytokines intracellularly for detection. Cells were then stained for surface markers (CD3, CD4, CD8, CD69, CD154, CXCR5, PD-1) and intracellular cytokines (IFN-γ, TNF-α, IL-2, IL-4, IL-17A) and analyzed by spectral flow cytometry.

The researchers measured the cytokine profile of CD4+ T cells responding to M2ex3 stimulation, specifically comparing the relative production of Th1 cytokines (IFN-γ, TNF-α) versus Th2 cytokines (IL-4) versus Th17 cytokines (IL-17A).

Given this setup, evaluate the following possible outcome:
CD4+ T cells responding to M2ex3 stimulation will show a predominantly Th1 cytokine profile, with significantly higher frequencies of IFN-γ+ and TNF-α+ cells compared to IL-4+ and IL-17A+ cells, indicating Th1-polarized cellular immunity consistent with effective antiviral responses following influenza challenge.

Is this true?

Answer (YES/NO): NO